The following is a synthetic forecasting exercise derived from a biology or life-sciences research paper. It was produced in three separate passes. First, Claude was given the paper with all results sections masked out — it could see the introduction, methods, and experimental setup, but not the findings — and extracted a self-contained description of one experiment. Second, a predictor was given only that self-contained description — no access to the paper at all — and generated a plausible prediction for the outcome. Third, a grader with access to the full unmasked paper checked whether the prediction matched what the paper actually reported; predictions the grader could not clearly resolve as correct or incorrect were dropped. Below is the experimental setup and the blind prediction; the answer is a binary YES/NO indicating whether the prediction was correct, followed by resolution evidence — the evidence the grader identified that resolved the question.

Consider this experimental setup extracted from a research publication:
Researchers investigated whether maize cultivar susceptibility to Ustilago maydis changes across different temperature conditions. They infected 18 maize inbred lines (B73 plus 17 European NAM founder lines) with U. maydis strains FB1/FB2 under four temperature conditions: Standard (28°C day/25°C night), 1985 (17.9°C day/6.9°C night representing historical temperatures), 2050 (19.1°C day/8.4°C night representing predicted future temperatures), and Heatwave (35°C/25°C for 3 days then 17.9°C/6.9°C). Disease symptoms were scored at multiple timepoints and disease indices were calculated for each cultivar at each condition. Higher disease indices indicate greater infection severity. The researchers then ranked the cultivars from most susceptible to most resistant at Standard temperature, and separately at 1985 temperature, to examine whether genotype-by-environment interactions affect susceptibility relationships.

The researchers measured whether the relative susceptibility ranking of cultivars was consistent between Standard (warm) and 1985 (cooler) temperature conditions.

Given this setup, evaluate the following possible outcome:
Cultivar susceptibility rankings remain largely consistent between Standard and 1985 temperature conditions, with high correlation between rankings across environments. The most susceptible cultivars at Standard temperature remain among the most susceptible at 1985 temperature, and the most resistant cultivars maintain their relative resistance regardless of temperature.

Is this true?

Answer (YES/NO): NO